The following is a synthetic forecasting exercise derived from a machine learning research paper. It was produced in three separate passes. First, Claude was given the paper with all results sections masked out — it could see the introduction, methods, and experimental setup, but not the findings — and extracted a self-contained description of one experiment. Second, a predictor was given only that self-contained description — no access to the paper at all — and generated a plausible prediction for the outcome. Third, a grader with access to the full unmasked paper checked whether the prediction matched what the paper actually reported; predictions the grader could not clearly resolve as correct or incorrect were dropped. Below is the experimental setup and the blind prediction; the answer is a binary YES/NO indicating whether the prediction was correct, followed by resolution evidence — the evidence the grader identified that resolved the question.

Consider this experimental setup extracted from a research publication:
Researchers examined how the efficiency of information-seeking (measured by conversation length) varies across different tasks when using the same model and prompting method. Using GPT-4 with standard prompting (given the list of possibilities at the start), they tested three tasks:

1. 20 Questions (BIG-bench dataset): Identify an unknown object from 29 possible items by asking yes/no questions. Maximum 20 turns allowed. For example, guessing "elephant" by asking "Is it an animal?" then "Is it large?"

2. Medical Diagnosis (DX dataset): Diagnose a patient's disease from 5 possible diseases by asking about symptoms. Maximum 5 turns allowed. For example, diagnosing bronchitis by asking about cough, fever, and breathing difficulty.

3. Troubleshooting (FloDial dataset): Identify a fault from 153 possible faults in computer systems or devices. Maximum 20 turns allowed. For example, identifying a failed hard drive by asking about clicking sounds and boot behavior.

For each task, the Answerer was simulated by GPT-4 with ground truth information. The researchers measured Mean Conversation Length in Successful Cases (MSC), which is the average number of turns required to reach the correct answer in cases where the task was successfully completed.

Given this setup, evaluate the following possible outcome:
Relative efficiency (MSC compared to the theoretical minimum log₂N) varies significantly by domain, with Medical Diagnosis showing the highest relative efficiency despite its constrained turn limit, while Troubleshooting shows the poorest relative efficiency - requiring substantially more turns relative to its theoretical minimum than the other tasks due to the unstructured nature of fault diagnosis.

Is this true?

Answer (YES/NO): NO